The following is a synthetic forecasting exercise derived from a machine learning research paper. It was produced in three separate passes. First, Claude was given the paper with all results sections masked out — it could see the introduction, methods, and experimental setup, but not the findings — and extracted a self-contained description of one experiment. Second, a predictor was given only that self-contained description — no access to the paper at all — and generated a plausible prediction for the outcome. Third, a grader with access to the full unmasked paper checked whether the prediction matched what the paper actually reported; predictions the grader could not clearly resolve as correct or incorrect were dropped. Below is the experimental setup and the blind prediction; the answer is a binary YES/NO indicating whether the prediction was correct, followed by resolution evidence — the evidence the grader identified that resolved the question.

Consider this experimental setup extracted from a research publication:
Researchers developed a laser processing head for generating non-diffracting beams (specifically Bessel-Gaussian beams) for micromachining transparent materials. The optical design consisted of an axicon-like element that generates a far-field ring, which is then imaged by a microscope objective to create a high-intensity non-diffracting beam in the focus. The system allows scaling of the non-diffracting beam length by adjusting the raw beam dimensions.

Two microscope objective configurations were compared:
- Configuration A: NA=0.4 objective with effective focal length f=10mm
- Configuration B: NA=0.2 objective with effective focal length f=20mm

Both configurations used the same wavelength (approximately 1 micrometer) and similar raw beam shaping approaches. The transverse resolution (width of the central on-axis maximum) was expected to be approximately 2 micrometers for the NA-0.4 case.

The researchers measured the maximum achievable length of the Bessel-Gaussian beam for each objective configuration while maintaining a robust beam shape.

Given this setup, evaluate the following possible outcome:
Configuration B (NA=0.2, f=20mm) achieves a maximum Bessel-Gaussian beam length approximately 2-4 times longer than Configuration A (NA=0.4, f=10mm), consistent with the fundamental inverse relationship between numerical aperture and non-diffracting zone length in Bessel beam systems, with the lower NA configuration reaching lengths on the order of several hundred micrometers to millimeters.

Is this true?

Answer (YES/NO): YES